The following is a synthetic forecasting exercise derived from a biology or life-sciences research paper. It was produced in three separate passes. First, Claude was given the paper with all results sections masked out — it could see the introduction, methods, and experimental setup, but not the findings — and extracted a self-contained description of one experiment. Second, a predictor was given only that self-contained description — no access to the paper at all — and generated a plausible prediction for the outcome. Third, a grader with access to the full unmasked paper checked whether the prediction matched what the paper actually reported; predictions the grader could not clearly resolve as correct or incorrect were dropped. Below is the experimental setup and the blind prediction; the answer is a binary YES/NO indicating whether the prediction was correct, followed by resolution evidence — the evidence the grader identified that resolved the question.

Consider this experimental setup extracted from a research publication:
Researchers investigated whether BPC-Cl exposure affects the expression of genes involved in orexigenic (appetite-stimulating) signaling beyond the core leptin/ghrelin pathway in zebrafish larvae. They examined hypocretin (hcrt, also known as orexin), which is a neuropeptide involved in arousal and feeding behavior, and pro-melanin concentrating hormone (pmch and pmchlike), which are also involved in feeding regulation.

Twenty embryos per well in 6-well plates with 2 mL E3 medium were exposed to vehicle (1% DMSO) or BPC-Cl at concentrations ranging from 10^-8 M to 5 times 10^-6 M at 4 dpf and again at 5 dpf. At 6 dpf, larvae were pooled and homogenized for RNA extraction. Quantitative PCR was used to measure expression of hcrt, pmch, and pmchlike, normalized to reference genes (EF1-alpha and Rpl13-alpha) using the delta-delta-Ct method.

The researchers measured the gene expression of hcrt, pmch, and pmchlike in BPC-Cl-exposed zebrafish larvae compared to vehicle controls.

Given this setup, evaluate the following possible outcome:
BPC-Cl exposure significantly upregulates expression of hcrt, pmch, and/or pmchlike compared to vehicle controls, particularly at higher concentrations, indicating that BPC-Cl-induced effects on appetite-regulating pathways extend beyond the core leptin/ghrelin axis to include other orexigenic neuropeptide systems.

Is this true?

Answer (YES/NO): NO